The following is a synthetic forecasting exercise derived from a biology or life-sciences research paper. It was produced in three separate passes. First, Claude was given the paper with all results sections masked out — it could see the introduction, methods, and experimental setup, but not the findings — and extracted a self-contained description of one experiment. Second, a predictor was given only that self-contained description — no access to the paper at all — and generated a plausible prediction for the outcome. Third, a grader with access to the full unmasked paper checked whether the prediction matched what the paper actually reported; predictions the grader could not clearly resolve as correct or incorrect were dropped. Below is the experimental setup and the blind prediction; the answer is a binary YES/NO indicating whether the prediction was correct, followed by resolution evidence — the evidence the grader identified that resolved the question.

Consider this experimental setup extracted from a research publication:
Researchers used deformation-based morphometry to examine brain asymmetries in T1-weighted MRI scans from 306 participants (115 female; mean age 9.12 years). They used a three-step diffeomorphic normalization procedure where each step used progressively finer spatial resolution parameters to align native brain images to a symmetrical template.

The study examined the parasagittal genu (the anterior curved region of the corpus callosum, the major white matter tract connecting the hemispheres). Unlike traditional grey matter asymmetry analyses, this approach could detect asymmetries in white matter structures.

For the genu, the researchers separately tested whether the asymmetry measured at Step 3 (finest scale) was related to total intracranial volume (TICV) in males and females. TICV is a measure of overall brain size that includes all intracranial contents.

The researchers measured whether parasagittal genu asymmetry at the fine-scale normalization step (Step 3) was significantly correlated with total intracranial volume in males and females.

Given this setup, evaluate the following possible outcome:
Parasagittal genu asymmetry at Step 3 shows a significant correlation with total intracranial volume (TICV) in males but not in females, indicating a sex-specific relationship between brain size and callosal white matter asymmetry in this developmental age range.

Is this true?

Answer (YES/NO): NO